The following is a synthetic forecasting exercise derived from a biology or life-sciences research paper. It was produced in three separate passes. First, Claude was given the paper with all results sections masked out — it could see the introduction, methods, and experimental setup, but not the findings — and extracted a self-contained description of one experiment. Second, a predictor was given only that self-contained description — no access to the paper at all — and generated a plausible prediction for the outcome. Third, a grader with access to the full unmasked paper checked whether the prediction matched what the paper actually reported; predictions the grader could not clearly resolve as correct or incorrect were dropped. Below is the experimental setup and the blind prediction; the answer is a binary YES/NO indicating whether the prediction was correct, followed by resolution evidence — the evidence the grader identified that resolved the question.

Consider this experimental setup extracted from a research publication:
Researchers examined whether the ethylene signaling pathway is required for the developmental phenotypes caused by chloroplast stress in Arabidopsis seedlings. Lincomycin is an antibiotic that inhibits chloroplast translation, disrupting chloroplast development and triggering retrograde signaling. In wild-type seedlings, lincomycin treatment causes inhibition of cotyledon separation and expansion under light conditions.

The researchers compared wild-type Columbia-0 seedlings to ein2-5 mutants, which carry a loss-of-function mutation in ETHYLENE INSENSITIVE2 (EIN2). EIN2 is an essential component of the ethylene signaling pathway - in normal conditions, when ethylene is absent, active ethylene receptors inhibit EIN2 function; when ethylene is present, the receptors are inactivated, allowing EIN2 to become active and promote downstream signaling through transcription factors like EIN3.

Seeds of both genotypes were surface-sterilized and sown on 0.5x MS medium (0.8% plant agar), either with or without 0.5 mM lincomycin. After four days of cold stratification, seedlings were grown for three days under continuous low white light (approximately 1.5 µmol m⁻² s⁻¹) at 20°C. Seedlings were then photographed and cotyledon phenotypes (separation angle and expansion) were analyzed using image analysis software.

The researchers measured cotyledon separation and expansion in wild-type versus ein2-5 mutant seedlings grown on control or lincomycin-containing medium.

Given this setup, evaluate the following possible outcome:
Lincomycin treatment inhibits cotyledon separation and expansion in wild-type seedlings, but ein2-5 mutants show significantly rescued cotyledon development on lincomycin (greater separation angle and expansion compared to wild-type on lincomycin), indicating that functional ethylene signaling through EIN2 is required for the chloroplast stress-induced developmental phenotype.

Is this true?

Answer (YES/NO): YES